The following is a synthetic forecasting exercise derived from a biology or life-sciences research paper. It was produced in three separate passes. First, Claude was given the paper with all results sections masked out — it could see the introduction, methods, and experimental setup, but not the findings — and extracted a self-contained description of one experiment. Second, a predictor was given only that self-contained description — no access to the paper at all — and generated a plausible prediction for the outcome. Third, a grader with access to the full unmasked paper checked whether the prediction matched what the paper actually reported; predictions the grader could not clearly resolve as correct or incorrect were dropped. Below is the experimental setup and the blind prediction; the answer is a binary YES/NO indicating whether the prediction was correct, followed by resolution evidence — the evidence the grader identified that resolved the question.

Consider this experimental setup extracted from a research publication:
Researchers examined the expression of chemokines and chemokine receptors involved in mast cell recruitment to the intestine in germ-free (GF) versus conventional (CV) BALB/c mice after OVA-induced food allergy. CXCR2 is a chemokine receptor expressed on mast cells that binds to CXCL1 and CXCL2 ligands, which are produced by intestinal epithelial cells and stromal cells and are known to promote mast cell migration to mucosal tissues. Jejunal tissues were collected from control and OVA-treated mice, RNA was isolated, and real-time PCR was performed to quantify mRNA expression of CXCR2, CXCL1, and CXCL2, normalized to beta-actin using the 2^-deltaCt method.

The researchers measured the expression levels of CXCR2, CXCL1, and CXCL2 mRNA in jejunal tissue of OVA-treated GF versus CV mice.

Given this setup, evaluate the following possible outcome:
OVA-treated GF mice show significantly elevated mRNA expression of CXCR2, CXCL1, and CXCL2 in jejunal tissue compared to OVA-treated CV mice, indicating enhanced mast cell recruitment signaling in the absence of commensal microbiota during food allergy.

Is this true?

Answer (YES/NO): NO